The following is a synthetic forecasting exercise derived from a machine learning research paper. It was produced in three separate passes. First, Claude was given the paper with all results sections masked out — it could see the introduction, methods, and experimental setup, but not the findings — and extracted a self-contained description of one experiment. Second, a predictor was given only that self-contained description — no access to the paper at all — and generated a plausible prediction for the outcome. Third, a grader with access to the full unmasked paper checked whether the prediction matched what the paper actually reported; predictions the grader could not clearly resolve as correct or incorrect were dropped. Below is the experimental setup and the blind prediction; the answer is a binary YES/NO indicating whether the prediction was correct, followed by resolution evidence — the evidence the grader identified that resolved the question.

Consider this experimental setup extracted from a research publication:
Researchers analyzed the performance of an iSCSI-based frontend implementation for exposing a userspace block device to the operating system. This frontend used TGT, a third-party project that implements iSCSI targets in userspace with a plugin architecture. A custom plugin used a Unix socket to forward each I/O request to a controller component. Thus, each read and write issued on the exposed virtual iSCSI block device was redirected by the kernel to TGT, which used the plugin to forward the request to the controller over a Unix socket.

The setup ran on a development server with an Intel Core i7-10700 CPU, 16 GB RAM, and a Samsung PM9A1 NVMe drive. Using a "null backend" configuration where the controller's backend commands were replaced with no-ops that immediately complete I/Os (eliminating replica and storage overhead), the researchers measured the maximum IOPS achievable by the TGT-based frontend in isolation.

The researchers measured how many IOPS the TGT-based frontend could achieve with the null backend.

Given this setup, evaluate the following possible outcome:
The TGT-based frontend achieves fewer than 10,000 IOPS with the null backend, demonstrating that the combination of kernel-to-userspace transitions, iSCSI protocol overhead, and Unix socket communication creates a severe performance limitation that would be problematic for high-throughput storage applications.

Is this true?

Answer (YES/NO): NO